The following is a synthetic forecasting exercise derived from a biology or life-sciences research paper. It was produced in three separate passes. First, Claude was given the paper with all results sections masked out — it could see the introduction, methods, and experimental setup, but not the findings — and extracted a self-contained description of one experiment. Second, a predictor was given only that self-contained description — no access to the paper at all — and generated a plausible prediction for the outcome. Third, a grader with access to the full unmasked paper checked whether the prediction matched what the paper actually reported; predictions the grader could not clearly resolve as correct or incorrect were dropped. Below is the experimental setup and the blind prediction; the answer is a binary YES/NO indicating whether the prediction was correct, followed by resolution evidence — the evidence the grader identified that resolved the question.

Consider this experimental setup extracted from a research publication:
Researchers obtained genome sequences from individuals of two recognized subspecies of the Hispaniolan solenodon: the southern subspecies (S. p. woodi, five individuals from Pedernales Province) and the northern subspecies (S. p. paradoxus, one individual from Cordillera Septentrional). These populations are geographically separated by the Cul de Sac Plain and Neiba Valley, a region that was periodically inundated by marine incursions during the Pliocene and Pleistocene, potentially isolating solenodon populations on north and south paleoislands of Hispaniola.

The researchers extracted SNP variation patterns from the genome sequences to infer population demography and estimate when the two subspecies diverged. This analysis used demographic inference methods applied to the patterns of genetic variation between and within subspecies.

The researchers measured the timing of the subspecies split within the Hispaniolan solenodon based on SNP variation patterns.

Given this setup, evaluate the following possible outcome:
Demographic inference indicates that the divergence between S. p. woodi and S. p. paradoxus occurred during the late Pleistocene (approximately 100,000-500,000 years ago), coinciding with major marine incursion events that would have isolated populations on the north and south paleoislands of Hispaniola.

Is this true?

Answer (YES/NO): NO